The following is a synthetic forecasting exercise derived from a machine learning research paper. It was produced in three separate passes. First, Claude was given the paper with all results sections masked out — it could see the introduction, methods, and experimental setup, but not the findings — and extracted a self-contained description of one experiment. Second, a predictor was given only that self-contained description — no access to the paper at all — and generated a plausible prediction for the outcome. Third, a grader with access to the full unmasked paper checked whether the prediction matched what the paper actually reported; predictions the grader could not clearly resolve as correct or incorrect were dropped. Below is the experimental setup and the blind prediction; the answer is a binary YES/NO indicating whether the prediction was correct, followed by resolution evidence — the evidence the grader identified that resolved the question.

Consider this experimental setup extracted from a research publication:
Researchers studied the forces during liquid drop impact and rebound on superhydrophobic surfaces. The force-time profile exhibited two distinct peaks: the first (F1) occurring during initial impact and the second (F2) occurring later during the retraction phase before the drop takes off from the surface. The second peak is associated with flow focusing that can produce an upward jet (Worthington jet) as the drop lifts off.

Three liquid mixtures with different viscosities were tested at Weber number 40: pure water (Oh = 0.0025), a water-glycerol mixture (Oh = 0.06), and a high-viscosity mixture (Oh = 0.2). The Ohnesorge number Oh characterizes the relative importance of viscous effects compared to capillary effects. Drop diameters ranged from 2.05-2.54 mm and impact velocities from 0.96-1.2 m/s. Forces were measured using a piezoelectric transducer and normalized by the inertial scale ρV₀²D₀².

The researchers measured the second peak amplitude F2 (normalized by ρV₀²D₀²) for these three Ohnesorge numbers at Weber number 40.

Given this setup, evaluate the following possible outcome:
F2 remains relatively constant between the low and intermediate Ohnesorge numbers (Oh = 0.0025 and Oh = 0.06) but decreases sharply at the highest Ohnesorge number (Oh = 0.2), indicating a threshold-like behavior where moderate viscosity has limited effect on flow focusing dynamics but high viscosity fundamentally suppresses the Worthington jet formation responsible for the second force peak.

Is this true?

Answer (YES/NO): YES